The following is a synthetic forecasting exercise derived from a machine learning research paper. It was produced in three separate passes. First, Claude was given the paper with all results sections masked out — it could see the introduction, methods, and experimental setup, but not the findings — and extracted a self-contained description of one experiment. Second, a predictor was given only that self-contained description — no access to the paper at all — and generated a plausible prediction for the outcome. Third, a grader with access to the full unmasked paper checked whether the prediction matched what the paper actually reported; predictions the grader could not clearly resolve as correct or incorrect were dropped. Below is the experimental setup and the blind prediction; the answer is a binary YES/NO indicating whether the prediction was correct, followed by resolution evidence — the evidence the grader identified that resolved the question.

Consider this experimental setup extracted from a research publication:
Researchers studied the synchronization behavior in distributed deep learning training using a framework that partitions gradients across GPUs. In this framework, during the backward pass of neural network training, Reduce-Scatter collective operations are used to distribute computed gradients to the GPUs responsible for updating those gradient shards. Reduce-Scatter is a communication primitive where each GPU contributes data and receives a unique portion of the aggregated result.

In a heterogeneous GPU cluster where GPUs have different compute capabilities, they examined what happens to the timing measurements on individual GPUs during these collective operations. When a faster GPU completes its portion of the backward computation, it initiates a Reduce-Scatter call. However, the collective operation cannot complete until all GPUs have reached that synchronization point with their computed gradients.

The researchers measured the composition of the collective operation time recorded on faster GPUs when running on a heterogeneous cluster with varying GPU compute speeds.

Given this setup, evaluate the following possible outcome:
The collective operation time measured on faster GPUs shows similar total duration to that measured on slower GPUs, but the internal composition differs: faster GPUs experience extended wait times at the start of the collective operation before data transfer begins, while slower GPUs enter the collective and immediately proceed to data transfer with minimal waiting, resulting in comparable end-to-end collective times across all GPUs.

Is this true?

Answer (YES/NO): NO